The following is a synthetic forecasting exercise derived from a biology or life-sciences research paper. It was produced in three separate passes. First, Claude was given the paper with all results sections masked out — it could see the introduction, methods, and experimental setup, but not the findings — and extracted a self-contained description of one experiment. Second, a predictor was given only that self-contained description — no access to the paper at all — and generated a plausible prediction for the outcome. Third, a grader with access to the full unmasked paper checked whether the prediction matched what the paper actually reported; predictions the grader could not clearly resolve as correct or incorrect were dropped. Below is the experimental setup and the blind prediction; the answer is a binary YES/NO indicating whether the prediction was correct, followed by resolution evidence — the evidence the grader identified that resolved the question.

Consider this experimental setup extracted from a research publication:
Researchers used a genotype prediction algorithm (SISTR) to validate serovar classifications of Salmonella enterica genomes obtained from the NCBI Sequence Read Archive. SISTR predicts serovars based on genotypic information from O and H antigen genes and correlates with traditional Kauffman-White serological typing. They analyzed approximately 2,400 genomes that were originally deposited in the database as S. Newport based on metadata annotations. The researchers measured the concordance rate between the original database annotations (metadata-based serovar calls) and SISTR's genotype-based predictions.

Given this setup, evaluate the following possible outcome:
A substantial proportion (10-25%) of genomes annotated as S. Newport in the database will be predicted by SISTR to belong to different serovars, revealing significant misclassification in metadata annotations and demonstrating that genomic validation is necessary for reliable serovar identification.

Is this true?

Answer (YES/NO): NO